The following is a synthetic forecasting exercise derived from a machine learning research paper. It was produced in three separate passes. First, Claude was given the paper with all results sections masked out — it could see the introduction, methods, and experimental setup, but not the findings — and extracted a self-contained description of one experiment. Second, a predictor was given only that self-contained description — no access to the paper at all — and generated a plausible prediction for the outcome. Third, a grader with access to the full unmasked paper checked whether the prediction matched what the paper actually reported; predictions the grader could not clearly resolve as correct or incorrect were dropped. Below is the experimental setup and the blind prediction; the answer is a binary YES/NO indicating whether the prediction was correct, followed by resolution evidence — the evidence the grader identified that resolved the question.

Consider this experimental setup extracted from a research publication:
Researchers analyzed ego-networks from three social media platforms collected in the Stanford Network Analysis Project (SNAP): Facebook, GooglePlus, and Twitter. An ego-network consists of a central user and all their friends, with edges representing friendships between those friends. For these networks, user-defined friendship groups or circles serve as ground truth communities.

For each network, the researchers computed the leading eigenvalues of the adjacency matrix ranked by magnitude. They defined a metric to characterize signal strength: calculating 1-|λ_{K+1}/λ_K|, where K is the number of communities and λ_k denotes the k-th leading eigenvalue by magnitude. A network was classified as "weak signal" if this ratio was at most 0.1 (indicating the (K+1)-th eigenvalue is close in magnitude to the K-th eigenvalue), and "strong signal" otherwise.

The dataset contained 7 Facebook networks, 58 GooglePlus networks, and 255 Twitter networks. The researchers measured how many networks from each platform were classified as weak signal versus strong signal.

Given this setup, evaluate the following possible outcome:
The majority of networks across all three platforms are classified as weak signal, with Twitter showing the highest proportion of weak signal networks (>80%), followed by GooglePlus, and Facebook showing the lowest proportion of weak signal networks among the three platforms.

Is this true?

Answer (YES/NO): NO